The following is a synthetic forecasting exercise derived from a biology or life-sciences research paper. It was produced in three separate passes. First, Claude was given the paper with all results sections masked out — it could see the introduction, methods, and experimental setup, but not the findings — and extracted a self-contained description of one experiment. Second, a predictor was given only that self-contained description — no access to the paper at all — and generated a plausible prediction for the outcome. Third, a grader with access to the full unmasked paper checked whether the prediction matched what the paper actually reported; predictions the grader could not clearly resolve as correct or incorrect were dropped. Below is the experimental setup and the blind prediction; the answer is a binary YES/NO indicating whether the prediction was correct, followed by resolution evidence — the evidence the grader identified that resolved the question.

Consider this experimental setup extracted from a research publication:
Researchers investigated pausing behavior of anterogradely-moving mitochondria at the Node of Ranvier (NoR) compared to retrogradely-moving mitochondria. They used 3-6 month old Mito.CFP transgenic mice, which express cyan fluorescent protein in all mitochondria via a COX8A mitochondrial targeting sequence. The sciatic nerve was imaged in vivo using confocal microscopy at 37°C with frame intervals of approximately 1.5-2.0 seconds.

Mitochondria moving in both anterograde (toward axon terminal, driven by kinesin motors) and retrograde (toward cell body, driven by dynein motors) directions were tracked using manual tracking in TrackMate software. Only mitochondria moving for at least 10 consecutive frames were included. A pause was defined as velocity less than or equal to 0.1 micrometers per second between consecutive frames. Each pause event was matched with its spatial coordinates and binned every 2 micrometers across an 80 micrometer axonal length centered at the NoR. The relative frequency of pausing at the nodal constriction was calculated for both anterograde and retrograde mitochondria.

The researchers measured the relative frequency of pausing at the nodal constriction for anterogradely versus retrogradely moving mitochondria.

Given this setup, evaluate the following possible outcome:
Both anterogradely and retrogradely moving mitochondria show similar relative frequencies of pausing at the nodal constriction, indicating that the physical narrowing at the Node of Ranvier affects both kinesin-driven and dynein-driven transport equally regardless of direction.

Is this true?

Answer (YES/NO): YES